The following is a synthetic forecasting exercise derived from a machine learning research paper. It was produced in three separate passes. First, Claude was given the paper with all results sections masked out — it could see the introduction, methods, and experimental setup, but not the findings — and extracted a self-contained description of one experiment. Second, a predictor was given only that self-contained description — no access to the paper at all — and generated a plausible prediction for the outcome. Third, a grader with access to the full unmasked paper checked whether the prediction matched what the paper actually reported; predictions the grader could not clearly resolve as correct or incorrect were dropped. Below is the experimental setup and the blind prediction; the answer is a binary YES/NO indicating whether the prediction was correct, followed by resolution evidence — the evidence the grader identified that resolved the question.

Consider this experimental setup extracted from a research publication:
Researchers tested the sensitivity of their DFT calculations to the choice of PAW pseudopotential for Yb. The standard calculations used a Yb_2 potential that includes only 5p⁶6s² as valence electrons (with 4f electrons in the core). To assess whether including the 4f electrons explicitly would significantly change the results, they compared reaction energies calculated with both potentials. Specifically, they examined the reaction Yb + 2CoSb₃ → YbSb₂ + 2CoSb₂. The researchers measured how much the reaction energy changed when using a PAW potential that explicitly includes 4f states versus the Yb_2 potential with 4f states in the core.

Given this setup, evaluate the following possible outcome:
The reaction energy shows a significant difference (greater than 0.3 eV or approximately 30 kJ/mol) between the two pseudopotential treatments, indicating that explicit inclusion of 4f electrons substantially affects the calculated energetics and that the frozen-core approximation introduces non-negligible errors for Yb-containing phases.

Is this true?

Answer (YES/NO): NO